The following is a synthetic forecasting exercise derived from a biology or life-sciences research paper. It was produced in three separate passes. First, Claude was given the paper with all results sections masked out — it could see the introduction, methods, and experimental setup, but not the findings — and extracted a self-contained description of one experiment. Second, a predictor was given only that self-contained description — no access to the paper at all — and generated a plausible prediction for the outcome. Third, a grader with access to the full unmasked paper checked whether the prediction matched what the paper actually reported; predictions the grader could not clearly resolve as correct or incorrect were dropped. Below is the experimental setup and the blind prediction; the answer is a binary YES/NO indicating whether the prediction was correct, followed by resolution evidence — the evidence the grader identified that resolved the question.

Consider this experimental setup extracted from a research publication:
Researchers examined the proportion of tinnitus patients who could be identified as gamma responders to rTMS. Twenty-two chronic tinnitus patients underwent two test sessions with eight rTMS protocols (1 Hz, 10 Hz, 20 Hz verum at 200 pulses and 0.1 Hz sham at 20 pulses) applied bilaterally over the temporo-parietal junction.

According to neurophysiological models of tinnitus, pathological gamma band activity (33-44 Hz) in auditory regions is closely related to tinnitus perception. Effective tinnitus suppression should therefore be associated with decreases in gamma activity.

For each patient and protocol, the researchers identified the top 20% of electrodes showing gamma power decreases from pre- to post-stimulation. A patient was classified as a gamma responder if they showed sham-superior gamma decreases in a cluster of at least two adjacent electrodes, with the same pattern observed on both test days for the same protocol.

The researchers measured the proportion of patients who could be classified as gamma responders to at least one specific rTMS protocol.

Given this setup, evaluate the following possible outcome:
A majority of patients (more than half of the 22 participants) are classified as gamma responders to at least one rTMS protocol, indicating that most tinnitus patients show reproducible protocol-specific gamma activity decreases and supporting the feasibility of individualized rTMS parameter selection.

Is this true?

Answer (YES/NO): YES